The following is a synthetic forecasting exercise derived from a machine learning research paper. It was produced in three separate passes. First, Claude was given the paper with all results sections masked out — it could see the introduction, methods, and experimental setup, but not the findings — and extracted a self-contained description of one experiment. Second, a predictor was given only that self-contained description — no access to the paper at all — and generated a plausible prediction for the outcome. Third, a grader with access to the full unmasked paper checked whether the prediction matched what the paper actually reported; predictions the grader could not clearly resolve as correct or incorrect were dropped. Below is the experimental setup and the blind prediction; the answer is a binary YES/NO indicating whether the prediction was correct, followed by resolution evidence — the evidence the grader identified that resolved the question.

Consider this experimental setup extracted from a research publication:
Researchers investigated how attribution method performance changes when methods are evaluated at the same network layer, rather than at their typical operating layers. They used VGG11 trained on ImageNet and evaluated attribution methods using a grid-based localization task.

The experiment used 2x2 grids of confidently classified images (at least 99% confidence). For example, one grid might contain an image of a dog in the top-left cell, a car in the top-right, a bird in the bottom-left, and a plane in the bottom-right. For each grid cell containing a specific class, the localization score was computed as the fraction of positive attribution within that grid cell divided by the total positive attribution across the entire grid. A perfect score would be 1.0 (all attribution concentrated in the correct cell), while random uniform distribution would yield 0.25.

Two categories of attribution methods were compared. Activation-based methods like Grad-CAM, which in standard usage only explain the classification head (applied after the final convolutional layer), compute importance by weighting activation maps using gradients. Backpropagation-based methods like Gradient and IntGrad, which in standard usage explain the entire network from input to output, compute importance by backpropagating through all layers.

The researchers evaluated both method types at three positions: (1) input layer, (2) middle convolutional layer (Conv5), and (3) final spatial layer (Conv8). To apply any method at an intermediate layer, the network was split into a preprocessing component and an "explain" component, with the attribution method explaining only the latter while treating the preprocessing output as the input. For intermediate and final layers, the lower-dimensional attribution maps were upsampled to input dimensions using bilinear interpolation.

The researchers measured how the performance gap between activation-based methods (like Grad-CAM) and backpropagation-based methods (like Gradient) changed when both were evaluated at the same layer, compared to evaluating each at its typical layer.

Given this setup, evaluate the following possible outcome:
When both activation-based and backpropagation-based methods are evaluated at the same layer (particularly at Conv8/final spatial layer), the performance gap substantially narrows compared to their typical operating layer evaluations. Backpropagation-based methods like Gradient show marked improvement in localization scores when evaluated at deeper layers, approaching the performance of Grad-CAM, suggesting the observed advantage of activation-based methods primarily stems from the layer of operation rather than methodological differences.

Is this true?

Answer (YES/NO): YES